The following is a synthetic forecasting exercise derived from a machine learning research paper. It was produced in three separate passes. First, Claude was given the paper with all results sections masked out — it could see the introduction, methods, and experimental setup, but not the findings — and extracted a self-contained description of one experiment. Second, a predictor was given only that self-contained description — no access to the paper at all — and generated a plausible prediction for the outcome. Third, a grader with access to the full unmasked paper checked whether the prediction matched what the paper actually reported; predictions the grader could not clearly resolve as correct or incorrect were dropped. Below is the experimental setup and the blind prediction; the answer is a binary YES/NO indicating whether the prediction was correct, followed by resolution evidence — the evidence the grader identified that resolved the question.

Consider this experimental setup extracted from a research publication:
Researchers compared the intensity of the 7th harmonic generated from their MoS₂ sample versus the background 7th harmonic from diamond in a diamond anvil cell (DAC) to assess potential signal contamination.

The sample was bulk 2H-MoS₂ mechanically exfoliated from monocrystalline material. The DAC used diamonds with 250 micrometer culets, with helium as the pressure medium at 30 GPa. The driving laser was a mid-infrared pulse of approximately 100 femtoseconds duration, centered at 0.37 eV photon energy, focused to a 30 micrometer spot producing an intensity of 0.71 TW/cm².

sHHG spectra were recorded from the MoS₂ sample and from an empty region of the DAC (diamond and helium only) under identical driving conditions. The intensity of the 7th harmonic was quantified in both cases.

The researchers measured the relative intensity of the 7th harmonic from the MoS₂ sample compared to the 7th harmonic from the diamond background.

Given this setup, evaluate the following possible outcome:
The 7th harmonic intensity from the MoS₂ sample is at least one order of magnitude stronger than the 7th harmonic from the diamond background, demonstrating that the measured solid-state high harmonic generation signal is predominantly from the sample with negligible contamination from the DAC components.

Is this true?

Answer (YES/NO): YES